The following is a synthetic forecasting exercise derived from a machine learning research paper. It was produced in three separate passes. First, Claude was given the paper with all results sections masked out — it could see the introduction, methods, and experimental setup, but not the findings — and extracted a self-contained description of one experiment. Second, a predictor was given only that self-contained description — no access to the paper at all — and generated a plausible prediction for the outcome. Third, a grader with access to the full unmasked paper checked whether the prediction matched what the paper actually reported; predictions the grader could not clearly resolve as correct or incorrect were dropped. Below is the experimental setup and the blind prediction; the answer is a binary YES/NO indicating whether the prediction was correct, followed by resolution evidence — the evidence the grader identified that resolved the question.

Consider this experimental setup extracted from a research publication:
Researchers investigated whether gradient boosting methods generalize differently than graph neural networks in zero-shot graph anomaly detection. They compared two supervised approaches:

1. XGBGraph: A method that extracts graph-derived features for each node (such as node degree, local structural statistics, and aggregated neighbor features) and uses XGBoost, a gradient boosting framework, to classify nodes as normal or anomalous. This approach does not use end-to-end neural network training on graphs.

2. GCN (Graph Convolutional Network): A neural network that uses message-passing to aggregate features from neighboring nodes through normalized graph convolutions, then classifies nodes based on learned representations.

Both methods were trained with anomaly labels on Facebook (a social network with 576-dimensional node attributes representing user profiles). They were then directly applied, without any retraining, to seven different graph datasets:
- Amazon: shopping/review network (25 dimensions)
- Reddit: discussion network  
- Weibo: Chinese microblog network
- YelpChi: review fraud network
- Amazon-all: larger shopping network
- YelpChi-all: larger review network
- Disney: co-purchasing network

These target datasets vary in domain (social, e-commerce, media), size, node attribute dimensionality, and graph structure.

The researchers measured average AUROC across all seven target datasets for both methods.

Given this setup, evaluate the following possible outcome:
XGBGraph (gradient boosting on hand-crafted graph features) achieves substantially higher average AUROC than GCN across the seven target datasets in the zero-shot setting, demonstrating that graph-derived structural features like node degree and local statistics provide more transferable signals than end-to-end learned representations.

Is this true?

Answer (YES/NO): NO